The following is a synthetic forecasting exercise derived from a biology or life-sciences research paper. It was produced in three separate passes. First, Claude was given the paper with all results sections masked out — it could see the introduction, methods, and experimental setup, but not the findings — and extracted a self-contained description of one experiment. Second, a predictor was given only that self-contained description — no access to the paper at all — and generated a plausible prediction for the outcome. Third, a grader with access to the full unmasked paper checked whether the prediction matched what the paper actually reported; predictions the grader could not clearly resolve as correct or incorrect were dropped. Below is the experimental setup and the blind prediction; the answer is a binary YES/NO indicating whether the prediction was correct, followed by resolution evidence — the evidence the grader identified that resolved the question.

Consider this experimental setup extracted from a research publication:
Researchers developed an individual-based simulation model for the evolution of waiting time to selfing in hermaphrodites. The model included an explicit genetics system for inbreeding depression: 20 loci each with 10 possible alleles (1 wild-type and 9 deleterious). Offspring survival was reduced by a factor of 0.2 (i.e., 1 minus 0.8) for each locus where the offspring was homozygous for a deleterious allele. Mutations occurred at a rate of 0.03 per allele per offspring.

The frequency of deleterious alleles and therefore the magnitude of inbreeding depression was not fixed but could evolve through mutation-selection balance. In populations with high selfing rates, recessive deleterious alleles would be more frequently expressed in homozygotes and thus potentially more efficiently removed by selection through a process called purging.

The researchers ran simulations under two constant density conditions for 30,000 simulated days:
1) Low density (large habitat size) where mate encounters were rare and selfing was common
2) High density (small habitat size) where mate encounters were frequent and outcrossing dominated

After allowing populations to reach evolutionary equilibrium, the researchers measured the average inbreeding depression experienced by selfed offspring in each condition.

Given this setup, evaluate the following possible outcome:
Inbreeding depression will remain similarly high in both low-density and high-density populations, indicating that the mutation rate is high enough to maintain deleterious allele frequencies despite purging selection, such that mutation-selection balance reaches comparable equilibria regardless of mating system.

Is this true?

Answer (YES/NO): NO